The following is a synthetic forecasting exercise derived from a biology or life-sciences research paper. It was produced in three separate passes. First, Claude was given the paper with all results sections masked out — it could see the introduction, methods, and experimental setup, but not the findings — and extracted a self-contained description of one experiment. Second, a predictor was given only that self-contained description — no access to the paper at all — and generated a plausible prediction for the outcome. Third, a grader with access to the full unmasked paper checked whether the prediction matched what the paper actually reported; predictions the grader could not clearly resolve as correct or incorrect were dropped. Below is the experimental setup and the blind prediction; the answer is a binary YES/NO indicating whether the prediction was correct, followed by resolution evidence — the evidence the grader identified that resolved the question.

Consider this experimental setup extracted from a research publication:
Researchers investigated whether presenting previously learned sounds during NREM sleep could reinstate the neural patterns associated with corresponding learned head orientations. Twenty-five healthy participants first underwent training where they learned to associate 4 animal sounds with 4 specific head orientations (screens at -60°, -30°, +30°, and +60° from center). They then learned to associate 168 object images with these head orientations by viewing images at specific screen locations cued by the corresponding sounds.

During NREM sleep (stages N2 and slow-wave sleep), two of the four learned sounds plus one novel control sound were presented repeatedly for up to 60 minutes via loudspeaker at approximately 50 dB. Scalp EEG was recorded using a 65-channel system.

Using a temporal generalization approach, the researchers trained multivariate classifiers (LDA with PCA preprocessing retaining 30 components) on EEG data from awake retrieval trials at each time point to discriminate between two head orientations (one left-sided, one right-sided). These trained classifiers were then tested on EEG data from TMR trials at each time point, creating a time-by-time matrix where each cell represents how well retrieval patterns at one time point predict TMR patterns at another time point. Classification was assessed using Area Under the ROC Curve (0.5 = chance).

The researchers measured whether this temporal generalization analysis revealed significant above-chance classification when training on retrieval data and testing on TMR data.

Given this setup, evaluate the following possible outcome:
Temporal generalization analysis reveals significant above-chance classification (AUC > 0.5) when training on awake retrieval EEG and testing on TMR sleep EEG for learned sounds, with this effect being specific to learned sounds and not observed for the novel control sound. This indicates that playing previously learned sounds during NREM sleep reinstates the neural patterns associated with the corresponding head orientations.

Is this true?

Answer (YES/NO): YES